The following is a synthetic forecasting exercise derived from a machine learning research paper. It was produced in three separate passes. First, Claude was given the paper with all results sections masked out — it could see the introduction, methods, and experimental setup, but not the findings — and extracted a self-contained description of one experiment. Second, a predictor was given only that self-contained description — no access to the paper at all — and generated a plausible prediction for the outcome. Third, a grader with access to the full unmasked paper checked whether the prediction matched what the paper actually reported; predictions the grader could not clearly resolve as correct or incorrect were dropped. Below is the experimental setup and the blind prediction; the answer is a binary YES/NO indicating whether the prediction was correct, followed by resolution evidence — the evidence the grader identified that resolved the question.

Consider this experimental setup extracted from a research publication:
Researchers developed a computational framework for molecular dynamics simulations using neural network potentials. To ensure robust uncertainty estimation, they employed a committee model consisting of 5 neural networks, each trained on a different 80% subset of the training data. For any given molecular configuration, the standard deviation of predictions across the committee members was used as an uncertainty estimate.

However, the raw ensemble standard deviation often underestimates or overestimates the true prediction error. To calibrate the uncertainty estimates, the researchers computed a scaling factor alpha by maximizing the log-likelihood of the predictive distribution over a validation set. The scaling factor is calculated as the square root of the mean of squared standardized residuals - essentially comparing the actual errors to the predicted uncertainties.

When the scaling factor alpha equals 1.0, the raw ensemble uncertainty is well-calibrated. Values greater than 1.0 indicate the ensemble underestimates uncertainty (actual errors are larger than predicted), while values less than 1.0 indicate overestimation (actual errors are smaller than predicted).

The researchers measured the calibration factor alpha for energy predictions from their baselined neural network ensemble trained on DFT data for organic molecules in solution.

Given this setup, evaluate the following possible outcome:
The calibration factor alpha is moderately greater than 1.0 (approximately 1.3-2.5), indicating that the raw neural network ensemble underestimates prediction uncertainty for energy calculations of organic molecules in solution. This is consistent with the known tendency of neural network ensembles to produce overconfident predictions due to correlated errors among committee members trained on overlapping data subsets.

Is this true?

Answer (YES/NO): NO